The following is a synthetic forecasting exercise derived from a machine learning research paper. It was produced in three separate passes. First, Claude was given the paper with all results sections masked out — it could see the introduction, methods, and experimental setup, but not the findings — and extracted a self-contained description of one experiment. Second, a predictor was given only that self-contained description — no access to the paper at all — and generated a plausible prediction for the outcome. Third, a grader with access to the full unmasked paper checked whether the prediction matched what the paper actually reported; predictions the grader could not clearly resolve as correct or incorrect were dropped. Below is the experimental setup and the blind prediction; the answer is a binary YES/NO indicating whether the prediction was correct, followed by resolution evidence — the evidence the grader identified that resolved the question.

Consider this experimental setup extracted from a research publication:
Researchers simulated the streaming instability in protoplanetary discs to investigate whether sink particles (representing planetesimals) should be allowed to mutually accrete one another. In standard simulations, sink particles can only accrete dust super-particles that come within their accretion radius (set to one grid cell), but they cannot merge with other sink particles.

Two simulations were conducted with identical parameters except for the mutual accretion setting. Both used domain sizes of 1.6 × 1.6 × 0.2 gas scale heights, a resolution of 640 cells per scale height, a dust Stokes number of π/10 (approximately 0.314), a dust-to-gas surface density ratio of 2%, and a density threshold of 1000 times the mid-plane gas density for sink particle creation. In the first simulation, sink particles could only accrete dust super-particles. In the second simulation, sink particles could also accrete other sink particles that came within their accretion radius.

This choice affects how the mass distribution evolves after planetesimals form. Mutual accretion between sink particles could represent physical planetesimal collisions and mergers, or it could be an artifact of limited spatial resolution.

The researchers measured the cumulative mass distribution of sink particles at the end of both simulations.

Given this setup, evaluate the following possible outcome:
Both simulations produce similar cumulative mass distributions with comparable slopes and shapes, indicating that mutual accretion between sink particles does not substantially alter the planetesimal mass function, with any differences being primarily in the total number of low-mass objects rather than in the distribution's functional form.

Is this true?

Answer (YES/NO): NO